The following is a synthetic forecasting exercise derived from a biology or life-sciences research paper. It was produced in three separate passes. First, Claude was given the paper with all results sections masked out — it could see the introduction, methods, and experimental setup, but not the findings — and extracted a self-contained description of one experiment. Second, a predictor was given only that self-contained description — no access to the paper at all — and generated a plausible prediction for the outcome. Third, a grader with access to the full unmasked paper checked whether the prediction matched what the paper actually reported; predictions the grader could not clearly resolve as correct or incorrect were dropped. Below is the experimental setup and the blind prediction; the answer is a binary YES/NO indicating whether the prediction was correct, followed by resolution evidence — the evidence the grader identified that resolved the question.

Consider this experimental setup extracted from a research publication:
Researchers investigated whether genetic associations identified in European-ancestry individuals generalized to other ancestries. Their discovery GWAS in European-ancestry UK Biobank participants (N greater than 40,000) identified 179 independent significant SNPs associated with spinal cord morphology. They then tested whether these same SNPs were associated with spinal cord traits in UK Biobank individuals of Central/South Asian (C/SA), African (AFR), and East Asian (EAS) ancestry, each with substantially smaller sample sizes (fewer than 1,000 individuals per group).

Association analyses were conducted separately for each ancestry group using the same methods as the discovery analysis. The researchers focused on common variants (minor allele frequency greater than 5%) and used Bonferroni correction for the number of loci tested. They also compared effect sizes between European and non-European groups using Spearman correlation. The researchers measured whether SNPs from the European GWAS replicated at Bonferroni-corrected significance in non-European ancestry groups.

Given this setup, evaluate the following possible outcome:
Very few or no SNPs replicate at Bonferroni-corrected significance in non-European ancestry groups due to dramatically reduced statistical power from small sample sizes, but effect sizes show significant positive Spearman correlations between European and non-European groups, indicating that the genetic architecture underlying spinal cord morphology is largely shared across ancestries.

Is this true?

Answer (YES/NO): NO